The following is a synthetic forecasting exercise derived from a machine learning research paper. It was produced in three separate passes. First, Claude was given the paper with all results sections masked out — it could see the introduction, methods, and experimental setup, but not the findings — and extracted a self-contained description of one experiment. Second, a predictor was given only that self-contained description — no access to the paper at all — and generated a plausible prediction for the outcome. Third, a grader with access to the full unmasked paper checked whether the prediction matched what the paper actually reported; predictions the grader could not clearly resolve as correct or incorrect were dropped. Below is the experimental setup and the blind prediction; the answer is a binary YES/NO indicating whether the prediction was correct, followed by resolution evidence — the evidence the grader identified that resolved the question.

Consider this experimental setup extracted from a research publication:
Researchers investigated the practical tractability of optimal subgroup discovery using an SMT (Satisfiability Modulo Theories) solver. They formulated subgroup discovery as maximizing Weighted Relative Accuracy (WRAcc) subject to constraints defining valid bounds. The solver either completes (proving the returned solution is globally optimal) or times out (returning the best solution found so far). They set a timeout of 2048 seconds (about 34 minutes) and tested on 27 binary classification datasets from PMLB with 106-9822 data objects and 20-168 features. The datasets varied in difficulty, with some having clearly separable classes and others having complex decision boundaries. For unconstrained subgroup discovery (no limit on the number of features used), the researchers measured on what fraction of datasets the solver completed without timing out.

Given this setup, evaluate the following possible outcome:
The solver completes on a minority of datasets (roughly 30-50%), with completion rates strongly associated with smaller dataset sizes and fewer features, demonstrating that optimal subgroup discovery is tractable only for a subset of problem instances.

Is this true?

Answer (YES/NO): NO